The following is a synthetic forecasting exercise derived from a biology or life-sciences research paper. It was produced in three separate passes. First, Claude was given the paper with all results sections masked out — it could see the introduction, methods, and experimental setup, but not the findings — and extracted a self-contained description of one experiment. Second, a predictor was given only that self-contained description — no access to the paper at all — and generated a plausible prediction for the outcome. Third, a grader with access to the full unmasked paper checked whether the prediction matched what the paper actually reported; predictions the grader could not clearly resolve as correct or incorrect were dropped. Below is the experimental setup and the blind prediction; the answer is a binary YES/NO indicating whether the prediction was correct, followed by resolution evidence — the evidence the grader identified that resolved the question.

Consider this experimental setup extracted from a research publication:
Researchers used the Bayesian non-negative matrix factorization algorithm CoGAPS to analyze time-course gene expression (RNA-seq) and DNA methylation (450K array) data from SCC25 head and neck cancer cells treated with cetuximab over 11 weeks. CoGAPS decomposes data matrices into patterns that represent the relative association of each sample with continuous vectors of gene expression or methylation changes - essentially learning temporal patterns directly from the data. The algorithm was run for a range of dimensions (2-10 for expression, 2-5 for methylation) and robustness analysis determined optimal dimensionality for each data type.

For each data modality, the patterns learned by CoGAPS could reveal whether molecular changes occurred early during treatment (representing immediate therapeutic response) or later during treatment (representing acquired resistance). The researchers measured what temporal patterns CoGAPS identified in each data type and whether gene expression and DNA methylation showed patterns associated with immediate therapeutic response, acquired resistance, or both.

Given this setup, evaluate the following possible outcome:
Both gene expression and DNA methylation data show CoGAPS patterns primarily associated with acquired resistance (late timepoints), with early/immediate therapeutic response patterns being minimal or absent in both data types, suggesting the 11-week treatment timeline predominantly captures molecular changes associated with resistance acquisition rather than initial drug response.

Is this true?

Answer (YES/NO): NO